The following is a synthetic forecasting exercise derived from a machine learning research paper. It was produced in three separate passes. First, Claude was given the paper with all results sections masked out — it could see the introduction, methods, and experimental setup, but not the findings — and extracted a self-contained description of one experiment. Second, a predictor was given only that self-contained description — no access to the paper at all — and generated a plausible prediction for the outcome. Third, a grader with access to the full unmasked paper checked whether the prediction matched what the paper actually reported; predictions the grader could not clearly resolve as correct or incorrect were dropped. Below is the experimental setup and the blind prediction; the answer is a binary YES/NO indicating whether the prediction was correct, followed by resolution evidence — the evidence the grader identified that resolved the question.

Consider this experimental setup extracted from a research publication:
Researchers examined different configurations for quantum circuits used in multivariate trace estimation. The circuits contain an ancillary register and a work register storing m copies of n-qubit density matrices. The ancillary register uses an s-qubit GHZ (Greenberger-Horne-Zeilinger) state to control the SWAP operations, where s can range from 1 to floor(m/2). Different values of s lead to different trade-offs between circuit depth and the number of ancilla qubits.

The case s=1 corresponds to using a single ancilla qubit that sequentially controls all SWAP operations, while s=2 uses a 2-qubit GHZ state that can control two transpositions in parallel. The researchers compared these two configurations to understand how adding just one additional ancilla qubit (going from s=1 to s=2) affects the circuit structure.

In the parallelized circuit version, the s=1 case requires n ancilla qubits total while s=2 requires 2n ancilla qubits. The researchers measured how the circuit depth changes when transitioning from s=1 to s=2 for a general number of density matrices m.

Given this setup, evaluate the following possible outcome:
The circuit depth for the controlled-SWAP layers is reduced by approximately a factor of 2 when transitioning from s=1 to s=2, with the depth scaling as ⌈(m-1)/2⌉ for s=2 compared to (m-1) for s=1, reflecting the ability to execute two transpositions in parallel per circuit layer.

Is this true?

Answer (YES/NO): YES